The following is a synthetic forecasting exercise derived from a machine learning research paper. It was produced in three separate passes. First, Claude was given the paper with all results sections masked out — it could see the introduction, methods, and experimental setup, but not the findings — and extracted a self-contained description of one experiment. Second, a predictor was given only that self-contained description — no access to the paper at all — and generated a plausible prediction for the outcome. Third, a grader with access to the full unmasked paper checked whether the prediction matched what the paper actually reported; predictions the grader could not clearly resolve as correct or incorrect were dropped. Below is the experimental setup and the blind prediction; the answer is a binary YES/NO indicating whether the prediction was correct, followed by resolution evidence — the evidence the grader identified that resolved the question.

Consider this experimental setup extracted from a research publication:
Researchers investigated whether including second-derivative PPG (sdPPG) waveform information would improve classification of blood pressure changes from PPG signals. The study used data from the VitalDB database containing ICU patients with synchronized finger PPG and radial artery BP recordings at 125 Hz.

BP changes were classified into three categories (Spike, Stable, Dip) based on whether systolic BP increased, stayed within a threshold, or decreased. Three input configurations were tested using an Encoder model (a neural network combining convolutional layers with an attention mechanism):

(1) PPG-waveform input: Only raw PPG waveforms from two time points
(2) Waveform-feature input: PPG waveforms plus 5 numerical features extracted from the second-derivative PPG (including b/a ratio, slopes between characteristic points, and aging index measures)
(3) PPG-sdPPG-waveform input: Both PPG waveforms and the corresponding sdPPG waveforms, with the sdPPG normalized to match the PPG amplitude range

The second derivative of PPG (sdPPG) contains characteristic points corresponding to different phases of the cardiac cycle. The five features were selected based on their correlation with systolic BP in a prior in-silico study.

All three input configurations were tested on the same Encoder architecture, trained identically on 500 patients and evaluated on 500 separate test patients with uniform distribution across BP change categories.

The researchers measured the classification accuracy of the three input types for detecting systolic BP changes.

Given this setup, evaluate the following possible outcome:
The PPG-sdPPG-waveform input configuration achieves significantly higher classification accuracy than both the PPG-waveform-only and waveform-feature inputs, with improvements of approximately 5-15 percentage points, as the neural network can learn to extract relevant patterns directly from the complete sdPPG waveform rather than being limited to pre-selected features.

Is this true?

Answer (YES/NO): NO